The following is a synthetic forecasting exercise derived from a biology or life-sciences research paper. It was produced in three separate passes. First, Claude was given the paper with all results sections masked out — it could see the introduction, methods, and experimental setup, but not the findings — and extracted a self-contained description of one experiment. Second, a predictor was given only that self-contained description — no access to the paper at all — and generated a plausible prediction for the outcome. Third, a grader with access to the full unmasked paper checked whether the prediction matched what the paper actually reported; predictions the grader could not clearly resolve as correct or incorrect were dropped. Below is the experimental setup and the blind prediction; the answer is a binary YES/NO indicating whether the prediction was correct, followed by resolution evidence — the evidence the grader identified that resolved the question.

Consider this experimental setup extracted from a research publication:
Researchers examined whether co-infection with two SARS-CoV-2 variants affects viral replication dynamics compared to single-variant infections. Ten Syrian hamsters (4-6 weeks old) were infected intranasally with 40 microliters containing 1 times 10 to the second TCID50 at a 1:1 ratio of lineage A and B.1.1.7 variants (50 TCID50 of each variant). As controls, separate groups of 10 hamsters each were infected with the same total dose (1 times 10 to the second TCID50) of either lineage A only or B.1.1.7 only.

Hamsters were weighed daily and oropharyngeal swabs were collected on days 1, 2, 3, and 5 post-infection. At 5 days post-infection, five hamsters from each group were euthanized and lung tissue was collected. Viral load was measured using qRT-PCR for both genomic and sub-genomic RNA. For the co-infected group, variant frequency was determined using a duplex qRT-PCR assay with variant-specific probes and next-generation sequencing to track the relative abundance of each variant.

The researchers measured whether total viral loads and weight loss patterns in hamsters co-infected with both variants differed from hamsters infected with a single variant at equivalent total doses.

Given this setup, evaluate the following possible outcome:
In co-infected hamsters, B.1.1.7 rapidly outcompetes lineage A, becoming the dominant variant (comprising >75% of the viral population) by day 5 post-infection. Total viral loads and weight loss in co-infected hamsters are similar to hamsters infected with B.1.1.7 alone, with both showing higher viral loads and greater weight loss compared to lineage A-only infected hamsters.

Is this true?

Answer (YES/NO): NO